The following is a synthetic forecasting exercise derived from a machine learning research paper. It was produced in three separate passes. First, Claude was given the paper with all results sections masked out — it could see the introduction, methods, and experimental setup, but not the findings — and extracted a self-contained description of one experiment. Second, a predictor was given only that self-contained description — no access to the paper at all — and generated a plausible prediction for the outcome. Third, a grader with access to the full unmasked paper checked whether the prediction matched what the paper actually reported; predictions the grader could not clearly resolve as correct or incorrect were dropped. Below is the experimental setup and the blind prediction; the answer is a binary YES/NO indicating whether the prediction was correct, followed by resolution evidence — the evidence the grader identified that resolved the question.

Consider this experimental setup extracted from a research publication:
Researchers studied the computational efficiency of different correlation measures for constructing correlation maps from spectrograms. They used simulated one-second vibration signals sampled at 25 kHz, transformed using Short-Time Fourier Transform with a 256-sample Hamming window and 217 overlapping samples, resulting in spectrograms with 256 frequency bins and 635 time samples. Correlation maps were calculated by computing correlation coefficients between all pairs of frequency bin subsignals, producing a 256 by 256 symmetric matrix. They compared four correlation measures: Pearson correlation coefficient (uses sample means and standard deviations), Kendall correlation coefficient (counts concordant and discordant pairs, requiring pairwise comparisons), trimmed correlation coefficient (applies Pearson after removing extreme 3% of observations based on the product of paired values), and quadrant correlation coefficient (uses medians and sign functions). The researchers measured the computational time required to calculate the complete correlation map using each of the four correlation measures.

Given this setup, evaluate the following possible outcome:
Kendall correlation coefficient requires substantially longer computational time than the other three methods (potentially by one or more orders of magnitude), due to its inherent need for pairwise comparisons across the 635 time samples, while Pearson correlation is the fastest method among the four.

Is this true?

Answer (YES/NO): YES